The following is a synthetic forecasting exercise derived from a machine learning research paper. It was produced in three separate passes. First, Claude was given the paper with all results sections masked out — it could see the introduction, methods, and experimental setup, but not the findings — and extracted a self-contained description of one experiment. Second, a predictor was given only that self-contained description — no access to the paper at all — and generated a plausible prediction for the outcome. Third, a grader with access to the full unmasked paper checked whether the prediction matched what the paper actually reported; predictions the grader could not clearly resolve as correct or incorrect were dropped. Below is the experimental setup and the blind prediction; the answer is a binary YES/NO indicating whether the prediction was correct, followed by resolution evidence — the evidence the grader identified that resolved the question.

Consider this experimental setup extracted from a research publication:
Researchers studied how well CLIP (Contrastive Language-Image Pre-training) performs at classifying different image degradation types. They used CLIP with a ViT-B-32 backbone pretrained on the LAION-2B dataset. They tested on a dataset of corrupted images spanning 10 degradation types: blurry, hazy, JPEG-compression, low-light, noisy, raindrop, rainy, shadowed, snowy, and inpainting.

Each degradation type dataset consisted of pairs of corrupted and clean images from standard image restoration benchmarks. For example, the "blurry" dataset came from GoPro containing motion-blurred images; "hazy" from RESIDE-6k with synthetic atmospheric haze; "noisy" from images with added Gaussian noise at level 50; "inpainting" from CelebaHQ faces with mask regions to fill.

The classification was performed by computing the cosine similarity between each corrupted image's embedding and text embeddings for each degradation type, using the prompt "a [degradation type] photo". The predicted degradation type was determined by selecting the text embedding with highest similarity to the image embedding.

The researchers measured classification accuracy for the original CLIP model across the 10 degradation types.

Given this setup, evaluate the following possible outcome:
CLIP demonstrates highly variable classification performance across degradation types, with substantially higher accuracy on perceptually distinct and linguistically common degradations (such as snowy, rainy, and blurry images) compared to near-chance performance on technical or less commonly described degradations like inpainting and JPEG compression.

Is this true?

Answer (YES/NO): NO